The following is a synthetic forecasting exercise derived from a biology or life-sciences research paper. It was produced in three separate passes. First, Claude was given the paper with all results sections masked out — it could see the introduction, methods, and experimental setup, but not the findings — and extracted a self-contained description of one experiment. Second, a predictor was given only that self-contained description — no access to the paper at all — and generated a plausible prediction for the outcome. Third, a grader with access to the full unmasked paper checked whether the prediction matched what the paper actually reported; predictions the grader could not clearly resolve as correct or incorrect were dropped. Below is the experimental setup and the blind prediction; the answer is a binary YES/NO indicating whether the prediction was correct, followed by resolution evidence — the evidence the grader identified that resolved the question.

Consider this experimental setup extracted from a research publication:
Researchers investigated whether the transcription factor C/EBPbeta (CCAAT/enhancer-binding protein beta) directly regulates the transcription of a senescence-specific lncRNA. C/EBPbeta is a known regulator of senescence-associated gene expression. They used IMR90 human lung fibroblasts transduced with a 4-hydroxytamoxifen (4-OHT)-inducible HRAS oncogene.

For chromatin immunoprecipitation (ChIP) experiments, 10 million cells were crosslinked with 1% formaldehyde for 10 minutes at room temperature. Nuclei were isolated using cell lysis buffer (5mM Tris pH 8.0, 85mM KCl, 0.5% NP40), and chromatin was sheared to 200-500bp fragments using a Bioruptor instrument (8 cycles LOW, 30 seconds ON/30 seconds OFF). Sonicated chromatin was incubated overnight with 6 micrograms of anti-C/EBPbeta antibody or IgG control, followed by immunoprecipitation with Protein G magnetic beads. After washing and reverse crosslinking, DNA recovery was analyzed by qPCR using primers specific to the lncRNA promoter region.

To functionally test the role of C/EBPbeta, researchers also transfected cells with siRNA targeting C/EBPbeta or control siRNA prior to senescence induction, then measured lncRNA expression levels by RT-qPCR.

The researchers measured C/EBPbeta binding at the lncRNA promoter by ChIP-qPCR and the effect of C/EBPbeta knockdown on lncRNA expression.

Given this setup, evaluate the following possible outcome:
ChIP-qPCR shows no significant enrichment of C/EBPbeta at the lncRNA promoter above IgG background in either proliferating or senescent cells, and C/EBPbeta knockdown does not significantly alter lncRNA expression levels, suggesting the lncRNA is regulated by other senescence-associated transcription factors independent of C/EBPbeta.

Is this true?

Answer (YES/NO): NO